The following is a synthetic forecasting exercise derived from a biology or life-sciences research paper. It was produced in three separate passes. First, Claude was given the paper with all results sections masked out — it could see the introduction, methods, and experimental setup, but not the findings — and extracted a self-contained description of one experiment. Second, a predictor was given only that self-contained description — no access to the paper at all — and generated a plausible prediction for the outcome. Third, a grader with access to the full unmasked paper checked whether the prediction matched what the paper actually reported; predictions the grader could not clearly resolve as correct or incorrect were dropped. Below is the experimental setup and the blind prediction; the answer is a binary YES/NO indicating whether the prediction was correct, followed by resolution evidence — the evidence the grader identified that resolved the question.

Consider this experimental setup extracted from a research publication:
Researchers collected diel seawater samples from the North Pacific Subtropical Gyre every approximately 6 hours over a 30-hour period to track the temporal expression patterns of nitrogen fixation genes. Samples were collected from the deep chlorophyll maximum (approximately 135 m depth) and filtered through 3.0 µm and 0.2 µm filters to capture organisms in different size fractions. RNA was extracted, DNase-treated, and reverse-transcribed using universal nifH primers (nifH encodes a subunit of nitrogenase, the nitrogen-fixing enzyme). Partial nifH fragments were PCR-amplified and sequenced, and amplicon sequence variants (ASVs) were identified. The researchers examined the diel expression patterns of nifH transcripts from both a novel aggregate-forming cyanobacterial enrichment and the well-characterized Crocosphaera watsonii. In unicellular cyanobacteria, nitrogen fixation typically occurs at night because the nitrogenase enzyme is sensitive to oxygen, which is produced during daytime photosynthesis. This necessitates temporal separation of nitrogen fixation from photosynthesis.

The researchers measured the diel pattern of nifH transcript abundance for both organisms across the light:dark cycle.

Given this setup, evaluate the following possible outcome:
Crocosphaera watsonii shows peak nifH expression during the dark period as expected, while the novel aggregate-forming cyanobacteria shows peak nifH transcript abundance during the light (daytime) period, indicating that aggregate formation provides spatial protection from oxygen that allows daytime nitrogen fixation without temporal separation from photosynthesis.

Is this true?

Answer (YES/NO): NO